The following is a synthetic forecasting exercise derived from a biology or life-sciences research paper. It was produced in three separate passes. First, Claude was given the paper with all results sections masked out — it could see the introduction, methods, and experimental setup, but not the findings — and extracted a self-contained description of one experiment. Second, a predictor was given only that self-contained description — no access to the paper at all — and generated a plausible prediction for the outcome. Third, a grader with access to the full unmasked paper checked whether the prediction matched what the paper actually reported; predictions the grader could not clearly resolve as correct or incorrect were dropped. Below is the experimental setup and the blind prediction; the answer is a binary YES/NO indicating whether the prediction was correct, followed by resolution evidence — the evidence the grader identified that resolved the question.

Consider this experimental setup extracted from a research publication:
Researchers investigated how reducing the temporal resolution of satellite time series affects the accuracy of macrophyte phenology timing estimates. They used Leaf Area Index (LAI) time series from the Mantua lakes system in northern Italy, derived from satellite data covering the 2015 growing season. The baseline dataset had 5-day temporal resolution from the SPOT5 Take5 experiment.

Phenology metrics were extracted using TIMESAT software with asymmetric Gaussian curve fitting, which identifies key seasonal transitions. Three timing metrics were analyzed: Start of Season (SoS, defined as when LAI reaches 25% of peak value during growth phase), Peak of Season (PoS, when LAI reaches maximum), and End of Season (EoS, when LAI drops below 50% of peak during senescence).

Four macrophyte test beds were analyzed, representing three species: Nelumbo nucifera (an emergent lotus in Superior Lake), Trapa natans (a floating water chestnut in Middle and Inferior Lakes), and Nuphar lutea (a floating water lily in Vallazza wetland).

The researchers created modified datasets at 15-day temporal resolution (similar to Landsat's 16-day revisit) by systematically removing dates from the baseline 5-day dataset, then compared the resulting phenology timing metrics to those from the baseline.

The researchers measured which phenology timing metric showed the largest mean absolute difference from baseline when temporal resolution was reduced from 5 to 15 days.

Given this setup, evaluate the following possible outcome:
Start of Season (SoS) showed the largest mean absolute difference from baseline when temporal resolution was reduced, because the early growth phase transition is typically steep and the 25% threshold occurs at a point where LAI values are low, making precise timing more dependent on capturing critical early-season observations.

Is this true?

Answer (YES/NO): NO